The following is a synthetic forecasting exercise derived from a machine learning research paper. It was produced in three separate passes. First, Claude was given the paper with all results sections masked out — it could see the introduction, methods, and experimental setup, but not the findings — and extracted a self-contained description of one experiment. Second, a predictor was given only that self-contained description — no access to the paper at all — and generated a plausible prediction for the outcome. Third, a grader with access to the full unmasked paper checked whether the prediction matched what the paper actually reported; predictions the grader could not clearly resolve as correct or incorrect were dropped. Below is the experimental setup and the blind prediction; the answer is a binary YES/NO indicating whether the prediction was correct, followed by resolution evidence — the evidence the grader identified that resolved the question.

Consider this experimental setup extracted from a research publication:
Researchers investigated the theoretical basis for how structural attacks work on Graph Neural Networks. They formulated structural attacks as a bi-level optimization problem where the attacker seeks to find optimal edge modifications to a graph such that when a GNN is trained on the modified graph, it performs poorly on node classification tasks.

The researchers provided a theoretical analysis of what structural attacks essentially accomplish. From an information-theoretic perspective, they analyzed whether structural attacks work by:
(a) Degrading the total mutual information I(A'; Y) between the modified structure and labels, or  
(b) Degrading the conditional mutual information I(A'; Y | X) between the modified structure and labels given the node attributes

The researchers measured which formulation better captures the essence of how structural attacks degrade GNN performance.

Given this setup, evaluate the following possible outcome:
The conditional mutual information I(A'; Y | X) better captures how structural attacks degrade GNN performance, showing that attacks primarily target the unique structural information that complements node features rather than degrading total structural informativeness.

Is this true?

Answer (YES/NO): YES